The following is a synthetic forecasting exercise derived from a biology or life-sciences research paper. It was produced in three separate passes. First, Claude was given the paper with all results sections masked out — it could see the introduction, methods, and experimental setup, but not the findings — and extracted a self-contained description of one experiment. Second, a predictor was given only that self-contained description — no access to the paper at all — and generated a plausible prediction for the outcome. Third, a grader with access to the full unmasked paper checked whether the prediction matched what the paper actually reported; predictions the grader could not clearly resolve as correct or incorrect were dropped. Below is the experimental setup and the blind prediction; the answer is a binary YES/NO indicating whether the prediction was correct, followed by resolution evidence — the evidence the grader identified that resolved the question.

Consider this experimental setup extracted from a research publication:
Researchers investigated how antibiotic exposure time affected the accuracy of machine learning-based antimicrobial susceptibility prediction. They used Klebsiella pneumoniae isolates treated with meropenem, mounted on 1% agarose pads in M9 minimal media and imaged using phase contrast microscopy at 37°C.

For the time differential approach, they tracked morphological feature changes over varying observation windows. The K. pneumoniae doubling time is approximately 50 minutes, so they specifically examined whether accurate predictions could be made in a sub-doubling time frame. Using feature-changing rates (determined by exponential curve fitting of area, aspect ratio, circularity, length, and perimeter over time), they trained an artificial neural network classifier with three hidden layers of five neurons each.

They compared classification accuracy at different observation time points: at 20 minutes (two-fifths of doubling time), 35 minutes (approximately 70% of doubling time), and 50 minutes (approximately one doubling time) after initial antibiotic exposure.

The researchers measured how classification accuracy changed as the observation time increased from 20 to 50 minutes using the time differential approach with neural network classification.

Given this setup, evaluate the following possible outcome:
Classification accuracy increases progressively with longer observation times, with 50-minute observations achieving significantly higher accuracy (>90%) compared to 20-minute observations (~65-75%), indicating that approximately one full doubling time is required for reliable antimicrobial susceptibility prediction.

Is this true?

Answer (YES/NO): NO